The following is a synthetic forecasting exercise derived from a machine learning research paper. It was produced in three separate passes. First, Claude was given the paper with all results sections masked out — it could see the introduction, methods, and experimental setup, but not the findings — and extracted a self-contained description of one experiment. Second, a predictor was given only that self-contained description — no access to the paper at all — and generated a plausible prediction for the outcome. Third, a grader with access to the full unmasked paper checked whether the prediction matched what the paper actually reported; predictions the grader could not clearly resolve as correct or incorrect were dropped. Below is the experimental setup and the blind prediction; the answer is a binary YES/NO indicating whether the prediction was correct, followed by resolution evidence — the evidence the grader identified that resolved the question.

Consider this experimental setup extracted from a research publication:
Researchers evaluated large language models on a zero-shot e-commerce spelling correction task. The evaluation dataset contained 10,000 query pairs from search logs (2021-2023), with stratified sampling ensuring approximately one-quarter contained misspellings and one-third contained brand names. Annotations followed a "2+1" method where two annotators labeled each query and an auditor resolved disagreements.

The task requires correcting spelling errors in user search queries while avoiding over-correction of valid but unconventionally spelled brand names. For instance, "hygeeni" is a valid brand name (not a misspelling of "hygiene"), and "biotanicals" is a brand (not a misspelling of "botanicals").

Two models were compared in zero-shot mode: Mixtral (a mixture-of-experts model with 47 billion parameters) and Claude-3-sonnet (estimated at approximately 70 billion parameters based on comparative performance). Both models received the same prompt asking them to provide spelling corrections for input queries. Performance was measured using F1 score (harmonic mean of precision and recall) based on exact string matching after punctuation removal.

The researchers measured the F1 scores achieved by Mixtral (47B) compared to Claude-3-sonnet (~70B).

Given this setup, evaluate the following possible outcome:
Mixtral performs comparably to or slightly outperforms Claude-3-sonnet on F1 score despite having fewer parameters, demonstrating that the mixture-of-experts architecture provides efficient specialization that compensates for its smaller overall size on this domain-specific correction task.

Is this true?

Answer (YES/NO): NO